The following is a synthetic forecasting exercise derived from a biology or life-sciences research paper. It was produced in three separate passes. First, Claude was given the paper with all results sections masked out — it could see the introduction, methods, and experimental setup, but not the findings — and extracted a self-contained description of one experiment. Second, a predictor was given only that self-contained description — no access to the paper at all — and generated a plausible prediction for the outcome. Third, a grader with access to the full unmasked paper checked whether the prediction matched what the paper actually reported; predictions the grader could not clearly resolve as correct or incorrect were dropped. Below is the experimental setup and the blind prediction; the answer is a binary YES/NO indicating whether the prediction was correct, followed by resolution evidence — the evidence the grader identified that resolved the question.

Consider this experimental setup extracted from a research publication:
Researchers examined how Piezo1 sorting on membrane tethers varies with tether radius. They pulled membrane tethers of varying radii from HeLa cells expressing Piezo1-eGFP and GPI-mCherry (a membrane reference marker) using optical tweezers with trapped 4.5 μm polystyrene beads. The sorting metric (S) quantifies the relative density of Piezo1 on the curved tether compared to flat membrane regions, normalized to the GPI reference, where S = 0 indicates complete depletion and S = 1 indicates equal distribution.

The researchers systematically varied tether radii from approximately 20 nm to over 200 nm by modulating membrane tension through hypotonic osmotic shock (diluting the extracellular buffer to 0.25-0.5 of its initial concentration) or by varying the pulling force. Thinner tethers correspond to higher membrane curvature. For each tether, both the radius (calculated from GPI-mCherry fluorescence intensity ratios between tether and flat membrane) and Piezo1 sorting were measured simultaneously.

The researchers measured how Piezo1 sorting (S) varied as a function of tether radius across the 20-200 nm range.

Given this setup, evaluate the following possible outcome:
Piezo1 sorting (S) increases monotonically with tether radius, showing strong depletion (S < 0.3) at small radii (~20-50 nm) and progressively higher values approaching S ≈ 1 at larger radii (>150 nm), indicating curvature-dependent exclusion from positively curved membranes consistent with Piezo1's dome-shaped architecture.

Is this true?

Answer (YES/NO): YES